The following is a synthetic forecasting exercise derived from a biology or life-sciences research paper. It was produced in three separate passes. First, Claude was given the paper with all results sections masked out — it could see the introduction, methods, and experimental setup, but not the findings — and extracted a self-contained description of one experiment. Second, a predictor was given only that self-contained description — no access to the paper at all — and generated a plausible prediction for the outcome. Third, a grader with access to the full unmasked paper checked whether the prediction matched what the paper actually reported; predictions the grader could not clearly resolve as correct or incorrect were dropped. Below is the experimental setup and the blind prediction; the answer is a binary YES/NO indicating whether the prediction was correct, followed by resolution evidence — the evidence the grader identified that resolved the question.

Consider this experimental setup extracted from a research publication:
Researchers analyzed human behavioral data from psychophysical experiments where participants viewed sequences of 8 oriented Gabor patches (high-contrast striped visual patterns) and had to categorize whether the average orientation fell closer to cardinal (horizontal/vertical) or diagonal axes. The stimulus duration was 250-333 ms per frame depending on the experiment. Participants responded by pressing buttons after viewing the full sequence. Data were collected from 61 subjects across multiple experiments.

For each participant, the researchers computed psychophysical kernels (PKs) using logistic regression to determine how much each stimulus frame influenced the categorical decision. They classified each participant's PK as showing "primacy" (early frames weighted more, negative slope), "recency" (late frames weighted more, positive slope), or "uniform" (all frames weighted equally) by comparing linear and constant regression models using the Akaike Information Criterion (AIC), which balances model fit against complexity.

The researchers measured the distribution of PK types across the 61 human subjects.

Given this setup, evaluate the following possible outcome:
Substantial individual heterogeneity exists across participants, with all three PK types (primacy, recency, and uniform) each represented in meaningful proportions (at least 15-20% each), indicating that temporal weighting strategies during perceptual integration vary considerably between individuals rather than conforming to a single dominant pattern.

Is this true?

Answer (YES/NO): NO